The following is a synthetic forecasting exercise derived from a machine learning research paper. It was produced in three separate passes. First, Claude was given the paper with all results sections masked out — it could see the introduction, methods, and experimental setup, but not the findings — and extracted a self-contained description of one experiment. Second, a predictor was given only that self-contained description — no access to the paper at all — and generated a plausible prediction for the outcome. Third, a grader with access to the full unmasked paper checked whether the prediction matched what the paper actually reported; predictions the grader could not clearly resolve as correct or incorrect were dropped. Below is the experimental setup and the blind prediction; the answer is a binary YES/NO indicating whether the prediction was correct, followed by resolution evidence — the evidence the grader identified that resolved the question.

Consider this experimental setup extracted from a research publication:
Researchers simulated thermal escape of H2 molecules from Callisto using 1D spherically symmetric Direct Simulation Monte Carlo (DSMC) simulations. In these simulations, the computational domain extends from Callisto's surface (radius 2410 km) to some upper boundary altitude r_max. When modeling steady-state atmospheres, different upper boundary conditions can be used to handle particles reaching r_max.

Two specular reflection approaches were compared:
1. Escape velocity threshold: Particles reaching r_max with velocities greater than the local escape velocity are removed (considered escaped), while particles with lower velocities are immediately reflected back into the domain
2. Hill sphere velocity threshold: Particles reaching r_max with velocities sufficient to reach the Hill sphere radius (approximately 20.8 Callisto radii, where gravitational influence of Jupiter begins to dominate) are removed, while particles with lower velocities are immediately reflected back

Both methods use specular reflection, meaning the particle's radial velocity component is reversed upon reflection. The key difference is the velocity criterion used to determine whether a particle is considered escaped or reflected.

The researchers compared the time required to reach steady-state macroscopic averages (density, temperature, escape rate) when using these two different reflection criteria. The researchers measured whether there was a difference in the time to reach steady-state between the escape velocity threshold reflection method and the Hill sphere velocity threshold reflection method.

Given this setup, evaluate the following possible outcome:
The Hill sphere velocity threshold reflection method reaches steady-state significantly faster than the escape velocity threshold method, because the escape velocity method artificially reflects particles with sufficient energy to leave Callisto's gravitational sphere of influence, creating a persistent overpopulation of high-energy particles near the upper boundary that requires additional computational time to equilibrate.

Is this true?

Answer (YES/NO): NO